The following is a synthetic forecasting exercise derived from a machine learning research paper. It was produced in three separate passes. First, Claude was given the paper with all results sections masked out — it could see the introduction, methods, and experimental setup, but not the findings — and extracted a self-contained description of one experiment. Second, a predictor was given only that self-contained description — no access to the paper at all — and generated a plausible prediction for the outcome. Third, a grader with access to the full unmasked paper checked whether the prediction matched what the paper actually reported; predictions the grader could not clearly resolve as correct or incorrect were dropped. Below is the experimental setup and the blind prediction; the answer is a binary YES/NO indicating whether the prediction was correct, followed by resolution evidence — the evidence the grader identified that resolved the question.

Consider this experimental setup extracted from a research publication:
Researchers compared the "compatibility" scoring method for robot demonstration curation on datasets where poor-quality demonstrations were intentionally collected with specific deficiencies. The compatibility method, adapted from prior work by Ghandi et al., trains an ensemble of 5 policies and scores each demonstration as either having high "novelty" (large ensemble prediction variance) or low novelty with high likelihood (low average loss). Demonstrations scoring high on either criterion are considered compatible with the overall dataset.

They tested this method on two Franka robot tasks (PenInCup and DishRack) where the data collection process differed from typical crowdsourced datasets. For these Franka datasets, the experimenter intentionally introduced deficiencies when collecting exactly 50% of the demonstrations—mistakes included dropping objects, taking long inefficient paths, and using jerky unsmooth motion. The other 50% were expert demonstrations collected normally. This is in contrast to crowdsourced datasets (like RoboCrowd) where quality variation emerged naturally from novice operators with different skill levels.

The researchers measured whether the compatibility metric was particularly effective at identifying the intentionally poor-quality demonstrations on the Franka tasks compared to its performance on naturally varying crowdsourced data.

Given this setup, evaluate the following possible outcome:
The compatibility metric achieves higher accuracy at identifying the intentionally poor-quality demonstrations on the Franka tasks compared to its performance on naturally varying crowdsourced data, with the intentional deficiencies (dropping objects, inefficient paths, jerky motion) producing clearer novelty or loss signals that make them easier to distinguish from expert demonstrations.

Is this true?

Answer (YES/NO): YES